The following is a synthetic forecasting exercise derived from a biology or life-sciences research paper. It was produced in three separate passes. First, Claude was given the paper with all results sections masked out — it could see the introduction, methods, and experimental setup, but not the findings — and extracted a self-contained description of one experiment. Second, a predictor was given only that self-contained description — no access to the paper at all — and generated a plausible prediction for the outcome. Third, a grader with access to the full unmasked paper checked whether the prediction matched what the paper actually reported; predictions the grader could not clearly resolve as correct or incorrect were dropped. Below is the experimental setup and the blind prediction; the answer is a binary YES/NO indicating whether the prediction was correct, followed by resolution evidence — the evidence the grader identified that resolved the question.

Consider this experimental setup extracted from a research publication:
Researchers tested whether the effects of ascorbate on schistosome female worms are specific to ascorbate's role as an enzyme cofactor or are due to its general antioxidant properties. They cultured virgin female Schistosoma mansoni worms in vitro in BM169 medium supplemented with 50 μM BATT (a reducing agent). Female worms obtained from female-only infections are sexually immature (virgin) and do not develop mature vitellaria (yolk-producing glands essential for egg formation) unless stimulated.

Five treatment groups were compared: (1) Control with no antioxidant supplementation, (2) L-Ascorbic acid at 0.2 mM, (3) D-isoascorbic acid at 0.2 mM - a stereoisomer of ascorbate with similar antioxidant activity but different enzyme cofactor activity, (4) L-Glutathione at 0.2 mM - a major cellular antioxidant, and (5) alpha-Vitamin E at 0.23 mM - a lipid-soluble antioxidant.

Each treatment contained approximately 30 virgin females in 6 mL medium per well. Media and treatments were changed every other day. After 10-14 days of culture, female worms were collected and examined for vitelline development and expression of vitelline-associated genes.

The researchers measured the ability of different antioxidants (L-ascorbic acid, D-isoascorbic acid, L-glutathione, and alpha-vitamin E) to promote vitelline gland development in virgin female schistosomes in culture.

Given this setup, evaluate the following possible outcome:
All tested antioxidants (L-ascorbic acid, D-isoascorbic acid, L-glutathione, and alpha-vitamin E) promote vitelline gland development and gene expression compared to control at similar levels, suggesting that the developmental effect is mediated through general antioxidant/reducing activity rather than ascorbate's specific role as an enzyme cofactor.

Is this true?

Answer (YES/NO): NO